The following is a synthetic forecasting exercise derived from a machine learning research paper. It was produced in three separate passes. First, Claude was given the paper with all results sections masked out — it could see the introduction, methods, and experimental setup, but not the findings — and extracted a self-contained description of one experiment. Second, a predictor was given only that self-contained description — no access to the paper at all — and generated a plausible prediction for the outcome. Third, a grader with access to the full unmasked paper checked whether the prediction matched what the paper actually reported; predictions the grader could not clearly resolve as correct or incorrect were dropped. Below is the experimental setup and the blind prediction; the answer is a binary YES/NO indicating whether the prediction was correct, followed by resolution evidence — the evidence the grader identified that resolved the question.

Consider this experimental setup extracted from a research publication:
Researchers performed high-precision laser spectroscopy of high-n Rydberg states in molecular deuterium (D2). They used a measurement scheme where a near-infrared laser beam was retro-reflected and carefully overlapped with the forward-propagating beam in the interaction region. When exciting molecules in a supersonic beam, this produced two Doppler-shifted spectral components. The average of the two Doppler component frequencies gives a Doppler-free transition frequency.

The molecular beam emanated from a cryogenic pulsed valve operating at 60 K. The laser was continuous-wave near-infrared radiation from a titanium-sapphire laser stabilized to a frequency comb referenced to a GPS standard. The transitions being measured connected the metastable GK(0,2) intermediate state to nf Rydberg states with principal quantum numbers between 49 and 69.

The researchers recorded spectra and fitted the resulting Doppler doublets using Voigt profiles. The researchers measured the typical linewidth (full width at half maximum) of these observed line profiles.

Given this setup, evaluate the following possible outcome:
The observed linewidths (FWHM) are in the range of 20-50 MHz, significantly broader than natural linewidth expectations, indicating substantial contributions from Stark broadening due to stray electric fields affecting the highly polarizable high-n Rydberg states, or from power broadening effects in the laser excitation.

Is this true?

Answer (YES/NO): NO